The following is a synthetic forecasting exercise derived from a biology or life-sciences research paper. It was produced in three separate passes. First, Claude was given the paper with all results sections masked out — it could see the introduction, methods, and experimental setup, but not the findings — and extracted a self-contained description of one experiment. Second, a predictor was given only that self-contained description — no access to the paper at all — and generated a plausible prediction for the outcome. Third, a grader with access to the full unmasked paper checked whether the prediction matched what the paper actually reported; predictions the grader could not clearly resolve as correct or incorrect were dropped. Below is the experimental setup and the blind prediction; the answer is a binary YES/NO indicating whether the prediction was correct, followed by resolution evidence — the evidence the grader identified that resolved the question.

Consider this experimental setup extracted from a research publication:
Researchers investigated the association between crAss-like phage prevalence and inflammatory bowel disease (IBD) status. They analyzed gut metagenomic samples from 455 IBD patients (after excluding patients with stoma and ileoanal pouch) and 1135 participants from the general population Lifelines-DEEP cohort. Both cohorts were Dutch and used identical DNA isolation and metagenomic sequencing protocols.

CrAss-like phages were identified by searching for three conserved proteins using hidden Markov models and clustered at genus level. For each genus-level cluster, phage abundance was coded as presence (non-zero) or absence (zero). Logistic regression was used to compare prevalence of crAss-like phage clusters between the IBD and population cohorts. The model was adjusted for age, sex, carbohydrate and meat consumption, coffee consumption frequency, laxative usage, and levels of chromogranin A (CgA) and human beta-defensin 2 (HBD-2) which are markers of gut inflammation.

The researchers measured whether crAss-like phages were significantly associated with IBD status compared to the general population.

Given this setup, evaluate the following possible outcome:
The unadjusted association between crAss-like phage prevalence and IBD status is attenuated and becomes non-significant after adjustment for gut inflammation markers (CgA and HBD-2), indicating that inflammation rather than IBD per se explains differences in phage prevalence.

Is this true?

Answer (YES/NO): NO